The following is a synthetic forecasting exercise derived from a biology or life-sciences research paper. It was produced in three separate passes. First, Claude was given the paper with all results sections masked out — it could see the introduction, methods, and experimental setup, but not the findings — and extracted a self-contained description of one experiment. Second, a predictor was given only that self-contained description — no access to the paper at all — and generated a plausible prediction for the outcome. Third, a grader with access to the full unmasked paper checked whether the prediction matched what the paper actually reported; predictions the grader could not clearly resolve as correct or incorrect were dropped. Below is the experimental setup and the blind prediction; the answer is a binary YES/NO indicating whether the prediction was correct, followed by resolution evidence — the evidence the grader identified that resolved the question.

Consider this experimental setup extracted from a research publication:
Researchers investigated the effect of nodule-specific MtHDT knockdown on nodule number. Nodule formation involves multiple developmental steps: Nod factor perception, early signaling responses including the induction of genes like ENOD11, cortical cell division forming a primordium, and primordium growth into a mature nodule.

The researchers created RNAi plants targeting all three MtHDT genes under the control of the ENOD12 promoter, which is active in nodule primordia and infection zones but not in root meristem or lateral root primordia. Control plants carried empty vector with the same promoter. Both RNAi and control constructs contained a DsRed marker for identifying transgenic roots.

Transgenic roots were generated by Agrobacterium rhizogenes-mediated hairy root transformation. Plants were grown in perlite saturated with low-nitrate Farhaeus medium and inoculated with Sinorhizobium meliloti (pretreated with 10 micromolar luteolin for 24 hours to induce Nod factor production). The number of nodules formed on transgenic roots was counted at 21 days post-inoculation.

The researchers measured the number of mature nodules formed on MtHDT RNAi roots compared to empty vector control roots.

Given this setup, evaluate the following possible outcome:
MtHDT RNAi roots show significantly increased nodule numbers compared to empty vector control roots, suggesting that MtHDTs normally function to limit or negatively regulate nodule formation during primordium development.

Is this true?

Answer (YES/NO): NO